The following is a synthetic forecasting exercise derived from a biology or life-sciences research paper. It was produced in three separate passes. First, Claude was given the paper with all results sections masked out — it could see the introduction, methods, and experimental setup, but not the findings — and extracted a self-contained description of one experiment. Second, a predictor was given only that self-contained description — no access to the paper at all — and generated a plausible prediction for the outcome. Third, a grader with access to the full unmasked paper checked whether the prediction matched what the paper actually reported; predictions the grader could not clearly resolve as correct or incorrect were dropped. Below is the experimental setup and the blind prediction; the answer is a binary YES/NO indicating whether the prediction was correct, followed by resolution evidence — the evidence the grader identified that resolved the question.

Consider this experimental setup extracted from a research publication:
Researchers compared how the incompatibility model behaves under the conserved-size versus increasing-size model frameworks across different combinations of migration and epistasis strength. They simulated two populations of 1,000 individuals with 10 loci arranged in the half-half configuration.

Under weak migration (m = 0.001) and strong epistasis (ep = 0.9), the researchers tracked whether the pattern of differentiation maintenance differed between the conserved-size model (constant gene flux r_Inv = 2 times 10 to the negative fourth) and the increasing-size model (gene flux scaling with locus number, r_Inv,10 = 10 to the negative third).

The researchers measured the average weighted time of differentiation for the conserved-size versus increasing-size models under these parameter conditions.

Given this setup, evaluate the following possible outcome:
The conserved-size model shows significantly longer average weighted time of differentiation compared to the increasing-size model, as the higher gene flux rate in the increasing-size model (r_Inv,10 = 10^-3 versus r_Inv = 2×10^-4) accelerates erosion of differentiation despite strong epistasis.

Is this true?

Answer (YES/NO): NO